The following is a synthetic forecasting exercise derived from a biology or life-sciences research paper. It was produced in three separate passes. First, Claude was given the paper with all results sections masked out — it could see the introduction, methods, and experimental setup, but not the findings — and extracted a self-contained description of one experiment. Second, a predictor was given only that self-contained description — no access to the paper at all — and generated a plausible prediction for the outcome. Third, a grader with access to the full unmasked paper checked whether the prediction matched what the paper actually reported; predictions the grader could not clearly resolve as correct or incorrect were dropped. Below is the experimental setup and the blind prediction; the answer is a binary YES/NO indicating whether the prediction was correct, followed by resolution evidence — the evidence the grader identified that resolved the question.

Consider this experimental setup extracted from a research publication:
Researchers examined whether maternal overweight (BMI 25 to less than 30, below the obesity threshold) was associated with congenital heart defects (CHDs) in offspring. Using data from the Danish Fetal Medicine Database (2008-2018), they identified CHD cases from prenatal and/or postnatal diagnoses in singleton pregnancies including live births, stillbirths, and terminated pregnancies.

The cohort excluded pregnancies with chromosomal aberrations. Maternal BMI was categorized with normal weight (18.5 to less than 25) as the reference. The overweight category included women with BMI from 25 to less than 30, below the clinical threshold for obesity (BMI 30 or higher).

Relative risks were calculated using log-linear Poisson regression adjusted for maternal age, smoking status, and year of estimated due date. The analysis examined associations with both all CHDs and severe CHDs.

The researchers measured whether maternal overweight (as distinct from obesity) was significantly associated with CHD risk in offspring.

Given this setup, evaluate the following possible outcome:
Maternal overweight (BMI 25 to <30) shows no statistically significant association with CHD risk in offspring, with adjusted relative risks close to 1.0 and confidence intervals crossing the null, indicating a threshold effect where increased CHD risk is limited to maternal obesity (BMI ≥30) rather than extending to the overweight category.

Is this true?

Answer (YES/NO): NO